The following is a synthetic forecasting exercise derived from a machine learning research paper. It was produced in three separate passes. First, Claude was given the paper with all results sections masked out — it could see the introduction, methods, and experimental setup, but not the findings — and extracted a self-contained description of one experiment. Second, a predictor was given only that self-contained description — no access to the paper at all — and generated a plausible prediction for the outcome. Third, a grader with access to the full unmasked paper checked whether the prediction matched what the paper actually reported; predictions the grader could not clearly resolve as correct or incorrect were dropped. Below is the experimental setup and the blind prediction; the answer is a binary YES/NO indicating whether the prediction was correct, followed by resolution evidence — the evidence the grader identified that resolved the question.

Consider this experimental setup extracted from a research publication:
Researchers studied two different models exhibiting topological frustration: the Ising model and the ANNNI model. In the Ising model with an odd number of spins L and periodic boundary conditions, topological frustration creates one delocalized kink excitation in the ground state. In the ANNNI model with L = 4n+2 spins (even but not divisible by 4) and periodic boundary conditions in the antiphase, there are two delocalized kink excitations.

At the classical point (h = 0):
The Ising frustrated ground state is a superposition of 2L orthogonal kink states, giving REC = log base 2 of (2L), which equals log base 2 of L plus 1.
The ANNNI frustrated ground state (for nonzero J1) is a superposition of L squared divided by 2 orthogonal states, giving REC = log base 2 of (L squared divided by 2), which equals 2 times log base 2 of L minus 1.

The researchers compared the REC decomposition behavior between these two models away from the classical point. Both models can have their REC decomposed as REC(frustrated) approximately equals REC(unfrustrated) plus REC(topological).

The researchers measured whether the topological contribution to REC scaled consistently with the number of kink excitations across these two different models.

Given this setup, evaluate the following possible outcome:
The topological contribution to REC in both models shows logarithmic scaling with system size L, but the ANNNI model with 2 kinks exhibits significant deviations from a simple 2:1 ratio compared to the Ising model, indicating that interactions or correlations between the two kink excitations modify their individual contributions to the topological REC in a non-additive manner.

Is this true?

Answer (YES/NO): NO